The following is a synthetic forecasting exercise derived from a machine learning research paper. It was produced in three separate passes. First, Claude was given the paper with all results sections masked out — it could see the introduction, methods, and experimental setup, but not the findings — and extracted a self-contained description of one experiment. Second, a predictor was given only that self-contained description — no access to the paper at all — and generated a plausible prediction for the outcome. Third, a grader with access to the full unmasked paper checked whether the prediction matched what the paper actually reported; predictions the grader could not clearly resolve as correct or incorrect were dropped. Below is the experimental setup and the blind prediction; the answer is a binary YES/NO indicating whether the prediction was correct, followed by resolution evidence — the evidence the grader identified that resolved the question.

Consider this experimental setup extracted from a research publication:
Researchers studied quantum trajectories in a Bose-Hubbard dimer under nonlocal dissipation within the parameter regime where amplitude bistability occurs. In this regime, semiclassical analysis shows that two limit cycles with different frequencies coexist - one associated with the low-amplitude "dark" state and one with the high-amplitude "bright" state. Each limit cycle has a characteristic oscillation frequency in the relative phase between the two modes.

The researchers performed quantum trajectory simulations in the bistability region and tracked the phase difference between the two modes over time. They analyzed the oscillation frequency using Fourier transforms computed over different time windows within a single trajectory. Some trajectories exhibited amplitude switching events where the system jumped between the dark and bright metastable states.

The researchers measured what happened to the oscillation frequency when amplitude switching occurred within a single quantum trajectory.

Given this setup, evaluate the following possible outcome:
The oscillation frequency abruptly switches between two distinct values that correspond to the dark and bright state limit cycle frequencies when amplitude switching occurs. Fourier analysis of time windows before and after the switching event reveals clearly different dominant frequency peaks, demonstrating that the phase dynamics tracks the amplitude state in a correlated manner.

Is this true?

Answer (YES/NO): YES